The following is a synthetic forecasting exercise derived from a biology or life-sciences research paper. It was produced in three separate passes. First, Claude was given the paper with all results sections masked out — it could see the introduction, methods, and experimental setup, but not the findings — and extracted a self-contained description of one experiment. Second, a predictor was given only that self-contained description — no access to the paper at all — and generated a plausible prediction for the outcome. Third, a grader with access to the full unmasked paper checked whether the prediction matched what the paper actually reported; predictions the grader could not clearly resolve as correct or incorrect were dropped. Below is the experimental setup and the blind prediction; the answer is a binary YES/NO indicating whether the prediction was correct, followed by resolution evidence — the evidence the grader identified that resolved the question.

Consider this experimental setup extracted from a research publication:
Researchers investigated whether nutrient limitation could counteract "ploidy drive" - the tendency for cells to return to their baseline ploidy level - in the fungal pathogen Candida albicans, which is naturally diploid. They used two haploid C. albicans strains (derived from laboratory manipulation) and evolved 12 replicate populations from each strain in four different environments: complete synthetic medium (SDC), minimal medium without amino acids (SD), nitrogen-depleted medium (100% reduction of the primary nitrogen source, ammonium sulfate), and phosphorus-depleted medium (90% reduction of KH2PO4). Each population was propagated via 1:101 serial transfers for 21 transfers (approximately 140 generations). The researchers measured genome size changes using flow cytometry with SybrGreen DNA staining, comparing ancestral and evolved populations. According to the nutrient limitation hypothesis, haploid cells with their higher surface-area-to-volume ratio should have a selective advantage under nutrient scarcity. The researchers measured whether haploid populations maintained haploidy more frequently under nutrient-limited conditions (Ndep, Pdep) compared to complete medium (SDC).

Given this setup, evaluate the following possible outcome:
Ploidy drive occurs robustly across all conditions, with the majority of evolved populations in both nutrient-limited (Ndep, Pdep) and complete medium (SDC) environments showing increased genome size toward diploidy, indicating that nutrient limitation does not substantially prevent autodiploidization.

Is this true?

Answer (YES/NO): NO